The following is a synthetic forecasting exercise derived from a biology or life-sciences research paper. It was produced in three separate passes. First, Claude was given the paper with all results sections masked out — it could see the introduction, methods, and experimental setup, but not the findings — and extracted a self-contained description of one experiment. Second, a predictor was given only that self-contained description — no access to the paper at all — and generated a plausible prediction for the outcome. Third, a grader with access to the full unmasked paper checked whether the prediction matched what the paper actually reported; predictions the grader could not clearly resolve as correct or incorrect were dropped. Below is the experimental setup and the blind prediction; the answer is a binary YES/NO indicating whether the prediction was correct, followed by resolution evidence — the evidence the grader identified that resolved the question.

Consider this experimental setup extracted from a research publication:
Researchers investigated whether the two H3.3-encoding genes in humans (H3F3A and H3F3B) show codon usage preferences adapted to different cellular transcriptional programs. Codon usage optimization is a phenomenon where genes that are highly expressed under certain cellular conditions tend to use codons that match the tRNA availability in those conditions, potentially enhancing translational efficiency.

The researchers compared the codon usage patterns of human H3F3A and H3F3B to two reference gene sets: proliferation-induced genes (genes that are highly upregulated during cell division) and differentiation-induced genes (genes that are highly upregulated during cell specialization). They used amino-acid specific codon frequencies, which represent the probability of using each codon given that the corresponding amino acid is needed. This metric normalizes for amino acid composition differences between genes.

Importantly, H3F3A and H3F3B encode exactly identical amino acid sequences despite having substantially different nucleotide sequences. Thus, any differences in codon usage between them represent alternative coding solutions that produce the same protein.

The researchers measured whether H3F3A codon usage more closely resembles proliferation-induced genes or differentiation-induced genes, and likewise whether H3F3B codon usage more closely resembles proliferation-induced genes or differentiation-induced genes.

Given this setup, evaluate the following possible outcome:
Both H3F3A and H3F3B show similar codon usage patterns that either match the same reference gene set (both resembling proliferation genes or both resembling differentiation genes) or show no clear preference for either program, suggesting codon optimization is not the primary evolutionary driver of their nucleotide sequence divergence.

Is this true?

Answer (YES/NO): NO